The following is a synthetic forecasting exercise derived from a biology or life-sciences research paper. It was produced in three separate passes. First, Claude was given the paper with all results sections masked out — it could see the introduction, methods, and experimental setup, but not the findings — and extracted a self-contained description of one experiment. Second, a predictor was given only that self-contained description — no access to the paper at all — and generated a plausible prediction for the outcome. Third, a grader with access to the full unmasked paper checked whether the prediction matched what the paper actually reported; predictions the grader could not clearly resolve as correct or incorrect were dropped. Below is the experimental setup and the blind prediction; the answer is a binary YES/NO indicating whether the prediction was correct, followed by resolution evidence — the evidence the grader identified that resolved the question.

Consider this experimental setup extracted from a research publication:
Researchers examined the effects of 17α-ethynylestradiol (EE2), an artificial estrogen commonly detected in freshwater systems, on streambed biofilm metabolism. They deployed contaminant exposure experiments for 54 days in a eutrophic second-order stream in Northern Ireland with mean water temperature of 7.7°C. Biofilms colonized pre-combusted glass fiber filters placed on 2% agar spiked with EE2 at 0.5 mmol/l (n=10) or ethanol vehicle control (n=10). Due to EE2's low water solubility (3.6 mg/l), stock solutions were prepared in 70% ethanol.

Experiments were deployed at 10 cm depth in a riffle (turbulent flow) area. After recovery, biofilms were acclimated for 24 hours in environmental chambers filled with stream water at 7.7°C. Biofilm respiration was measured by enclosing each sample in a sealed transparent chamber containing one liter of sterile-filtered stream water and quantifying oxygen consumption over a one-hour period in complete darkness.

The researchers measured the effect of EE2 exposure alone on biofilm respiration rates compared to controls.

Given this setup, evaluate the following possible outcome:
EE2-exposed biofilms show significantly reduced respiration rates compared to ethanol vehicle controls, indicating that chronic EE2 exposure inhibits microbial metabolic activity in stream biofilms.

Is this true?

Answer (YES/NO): NO